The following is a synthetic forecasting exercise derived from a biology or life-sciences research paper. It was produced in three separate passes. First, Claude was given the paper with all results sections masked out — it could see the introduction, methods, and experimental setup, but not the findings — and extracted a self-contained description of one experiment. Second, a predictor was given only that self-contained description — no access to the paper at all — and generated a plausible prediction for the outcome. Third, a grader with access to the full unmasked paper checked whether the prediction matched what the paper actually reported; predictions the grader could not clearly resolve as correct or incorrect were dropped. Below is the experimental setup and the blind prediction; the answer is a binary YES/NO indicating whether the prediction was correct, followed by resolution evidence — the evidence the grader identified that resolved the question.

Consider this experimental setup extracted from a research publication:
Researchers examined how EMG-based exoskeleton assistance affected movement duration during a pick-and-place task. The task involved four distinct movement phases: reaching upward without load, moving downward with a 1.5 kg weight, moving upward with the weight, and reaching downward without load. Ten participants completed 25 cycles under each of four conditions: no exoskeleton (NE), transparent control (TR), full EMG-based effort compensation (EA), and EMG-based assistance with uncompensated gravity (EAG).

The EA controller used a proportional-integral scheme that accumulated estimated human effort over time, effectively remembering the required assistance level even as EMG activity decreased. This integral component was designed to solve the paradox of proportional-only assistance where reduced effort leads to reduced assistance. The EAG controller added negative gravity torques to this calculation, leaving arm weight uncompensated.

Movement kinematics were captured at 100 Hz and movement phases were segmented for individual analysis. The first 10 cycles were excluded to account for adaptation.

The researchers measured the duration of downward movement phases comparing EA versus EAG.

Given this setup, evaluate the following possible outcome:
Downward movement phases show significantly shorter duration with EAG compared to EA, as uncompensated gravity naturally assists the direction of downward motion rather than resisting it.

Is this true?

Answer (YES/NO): YES